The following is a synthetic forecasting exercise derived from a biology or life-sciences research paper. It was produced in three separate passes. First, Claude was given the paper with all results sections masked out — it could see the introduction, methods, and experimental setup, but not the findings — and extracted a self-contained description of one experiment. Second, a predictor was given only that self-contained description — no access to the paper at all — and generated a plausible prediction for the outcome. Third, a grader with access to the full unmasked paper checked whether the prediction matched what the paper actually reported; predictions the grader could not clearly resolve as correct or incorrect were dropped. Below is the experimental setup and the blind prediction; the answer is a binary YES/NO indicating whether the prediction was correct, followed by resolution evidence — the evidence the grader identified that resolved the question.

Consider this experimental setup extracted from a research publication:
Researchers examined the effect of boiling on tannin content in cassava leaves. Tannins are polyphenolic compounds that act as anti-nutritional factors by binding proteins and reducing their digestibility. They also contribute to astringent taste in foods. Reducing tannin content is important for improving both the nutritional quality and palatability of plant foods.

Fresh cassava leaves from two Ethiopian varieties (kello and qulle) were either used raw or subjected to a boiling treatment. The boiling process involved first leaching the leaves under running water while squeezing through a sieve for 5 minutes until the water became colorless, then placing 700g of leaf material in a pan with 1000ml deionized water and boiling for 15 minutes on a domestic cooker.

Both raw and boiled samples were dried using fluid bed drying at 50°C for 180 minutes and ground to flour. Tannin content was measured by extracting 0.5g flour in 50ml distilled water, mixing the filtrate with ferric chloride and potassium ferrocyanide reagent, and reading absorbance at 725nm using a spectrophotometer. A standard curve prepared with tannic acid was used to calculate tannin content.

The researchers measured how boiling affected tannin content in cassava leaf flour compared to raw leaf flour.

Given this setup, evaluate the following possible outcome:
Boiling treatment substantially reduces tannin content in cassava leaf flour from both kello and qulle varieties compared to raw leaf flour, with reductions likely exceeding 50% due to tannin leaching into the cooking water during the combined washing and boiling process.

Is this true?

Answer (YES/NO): YES